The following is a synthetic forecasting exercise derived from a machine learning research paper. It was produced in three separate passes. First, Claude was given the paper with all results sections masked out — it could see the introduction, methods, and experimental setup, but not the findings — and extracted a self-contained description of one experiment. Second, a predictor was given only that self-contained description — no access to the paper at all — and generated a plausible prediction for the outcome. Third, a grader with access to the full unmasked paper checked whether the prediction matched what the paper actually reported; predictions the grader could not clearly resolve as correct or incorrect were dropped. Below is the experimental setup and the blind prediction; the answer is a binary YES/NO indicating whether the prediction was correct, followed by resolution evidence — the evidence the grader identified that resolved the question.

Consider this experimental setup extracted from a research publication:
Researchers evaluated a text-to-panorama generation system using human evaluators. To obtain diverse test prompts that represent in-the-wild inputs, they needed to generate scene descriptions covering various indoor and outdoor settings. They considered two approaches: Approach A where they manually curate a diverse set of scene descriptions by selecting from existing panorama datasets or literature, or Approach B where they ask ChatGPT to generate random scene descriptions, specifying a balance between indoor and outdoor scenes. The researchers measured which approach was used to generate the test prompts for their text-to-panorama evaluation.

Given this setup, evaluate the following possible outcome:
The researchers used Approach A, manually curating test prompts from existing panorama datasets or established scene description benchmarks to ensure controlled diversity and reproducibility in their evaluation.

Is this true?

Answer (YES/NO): NO